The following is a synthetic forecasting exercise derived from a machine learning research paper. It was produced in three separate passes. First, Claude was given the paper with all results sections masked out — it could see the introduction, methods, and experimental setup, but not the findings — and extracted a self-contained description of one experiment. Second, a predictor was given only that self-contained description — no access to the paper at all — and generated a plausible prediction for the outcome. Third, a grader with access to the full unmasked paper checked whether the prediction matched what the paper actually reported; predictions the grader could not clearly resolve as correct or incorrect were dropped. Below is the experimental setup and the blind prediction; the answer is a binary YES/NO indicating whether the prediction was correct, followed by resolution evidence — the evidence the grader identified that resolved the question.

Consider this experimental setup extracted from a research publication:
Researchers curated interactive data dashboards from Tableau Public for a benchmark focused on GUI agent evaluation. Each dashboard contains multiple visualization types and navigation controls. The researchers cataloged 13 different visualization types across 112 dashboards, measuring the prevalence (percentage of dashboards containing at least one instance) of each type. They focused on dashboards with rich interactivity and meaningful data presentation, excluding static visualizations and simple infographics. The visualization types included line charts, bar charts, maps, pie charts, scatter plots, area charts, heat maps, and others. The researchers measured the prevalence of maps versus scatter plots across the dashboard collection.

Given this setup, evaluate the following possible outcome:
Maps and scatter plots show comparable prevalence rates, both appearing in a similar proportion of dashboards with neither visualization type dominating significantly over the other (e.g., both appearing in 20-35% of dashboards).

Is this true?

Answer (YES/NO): NO